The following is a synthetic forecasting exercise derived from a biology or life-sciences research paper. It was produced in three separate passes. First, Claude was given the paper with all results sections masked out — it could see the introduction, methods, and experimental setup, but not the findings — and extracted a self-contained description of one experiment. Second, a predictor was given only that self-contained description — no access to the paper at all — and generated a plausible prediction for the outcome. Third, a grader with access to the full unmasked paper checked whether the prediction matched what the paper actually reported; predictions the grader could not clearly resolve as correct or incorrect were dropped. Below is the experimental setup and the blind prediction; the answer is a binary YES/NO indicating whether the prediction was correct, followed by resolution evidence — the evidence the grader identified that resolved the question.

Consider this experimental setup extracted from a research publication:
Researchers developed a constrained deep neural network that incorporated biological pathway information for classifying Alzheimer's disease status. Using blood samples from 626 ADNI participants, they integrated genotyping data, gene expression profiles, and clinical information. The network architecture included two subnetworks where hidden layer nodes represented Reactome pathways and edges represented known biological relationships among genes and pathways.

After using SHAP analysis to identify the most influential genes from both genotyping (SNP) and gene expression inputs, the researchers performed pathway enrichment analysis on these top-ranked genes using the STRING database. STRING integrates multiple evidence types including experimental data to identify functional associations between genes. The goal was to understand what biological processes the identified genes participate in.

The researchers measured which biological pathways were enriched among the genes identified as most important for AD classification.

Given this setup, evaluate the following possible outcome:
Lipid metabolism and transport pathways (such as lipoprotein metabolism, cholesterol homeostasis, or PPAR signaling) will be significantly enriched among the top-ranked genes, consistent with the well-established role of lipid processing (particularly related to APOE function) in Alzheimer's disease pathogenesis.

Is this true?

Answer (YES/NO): NO